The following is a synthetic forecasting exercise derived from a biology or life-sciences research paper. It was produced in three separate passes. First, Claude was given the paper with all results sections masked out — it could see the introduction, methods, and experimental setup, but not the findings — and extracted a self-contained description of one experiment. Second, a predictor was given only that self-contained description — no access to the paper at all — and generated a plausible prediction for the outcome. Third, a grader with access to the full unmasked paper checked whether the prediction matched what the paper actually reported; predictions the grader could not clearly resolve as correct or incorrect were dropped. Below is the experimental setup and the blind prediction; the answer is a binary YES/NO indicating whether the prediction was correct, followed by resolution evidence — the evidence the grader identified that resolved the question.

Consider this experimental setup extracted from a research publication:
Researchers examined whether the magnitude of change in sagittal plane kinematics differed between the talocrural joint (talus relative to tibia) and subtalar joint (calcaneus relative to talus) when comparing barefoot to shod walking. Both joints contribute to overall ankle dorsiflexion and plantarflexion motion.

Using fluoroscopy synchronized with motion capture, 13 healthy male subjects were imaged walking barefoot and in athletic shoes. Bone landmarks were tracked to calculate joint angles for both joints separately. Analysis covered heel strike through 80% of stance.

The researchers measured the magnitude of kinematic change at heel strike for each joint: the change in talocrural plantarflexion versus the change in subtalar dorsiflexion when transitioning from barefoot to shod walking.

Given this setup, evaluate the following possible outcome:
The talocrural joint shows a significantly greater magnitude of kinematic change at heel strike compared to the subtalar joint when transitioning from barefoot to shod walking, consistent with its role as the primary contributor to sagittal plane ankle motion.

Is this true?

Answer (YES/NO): YES